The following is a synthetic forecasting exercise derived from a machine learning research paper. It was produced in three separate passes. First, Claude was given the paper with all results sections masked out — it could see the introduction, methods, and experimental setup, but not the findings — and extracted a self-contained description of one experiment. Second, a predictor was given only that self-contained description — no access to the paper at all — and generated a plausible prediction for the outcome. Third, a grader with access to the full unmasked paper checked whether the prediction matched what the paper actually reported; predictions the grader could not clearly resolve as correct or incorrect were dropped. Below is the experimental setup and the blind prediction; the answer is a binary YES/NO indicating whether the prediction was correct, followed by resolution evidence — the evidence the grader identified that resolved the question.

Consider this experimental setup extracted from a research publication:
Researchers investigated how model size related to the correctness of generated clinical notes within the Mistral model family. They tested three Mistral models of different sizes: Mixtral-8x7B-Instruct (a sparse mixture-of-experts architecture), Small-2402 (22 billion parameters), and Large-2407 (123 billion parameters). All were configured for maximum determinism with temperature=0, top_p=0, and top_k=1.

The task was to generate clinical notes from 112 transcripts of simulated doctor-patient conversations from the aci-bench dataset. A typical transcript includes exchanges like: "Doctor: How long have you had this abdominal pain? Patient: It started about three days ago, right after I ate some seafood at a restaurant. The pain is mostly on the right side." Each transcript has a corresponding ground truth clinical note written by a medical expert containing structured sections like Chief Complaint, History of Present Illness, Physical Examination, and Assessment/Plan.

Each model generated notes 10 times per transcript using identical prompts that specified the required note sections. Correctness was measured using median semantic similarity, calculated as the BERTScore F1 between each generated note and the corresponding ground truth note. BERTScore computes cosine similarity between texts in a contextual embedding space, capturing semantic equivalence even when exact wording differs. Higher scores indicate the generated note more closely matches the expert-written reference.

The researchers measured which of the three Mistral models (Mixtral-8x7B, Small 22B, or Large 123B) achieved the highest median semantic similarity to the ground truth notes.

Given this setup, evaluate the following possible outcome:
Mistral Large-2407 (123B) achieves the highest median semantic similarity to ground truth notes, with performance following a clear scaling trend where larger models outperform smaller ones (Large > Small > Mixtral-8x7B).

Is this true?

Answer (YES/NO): NO